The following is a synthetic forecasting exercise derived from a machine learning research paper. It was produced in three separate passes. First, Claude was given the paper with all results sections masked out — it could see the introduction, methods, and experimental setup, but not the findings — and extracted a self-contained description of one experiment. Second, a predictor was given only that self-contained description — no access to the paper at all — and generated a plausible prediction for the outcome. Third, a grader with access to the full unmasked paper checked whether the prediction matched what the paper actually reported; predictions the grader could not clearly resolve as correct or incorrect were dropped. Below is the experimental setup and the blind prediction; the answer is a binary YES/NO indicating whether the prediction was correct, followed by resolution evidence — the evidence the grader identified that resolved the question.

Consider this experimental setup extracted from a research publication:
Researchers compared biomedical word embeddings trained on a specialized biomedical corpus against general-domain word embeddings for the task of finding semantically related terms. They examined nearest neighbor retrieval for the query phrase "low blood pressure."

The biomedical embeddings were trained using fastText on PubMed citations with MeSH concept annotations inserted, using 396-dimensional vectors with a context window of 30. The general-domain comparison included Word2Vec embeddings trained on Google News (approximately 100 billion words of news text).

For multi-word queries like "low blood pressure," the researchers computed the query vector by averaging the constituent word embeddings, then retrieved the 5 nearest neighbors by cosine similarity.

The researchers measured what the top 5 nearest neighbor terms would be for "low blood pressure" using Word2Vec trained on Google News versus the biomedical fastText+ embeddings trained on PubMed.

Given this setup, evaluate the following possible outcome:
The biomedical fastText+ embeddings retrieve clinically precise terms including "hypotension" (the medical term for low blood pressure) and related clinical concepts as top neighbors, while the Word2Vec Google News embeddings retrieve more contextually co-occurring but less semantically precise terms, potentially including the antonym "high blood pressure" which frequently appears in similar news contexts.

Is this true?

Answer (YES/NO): NO